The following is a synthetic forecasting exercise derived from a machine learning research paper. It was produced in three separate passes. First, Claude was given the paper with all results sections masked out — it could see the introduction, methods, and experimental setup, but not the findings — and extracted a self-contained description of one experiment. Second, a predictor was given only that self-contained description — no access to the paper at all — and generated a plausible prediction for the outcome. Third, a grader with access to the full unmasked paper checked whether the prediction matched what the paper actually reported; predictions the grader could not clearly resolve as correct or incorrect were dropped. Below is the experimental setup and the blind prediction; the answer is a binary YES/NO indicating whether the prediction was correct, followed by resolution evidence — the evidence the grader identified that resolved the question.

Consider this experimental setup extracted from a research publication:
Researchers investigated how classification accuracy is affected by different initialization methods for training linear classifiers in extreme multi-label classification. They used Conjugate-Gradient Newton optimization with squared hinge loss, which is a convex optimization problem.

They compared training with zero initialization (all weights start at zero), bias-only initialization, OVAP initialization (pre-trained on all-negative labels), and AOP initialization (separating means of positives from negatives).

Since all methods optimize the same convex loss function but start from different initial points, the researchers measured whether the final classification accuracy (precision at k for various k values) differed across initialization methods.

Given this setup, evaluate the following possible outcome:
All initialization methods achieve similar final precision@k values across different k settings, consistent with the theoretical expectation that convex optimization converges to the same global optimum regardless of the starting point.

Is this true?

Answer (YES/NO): NO